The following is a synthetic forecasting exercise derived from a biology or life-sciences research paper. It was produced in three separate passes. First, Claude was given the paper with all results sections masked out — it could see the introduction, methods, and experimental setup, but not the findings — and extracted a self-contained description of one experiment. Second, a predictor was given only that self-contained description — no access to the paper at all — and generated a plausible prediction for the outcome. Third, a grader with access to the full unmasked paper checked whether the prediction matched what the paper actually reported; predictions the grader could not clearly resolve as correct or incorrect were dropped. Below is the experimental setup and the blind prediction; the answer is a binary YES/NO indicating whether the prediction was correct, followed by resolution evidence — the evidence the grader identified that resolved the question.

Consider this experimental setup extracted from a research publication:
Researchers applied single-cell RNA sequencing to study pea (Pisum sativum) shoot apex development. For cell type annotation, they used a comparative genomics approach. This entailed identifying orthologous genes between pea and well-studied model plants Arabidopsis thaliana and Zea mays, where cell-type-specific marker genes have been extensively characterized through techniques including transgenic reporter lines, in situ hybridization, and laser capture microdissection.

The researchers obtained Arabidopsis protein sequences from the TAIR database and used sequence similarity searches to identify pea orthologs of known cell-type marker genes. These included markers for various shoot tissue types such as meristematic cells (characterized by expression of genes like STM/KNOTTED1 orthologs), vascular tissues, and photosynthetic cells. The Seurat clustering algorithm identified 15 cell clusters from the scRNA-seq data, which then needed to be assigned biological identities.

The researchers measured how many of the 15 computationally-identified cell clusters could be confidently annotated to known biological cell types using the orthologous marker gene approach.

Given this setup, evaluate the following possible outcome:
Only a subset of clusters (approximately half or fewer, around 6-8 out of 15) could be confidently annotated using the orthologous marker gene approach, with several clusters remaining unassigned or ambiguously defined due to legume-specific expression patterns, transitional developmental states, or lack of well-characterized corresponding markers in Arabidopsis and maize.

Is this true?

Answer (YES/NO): NO